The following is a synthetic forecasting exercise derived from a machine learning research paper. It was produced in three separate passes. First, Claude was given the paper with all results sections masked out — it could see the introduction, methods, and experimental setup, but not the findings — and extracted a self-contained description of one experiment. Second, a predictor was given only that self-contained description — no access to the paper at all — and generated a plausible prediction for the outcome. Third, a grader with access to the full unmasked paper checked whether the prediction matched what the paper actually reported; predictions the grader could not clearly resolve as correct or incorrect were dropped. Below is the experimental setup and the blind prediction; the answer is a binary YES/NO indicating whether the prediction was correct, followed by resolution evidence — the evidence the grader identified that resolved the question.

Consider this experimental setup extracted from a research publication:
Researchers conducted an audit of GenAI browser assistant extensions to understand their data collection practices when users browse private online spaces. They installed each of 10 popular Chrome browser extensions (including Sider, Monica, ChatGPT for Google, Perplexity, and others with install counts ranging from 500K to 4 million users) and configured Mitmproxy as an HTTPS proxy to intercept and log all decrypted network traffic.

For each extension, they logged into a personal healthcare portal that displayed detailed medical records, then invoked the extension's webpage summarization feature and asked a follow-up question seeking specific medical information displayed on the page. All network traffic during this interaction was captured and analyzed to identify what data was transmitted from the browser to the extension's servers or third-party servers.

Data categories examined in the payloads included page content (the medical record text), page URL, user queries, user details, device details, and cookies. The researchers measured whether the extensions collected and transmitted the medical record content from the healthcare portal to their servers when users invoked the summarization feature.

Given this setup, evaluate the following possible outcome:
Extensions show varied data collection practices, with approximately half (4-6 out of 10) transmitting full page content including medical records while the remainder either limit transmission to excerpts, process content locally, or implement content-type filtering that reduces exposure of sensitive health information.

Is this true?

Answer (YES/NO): NO